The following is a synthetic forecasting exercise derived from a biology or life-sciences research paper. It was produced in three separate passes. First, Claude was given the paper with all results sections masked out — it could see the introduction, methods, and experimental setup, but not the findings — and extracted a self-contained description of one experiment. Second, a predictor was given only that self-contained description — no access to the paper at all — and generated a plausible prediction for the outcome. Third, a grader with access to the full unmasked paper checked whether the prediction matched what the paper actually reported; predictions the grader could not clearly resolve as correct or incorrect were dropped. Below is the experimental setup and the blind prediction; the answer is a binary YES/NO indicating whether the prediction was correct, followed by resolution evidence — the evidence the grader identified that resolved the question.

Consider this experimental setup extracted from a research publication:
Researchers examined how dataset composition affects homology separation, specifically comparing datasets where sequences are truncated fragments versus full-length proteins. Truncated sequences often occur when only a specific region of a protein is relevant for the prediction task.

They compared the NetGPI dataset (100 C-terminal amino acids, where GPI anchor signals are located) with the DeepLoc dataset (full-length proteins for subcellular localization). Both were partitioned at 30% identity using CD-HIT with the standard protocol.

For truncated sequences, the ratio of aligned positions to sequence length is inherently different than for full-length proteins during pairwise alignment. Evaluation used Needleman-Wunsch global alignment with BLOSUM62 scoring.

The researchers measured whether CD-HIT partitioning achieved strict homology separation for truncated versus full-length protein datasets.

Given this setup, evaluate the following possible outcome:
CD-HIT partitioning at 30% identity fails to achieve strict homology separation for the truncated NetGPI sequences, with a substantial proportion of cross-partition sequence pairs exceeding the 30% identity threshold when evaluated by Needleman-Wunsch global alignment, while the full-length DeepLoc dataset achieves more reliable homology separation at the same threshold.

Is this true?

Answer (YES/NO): YES